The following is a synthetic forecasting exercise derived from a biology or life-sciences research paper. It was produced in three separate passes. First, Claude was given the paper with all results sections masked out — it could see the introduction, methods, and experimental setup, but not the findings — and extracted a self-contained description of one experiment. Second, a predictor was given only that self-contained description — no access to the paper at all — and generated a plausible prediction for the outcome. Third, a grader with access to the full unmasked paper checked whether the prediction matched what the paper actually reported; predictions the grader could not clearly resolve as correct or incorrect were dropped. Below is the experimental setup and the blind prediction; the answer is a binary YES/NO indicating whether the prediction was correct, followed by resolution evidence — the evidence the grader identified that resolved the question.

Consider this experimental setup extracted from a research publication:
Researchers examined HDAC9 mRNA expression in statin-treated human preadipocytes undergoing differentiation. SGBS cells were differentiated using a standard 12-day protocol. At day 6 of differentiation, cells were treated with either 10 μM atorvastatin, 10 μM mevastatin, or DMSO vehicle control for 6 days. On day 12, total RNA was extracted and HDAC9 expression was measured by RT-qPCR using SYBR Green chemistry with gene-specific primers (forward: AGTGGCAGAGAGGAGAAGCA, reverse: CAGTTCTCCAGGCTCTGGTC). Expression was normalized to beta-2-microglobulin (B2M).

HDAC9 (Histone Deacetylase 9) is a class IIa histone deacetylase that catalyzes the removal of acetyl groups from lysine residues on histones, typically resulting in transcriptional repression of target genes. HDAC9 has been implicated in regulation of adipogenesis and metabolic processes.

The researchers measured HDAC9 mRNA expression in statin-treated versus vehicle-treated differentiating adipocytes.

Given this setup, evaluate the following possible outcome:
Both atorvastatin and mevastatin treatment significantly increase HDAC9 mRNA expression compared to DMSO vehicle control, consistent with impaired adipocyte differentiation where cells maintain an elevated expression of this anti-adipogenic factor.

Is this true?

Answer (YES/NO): YES